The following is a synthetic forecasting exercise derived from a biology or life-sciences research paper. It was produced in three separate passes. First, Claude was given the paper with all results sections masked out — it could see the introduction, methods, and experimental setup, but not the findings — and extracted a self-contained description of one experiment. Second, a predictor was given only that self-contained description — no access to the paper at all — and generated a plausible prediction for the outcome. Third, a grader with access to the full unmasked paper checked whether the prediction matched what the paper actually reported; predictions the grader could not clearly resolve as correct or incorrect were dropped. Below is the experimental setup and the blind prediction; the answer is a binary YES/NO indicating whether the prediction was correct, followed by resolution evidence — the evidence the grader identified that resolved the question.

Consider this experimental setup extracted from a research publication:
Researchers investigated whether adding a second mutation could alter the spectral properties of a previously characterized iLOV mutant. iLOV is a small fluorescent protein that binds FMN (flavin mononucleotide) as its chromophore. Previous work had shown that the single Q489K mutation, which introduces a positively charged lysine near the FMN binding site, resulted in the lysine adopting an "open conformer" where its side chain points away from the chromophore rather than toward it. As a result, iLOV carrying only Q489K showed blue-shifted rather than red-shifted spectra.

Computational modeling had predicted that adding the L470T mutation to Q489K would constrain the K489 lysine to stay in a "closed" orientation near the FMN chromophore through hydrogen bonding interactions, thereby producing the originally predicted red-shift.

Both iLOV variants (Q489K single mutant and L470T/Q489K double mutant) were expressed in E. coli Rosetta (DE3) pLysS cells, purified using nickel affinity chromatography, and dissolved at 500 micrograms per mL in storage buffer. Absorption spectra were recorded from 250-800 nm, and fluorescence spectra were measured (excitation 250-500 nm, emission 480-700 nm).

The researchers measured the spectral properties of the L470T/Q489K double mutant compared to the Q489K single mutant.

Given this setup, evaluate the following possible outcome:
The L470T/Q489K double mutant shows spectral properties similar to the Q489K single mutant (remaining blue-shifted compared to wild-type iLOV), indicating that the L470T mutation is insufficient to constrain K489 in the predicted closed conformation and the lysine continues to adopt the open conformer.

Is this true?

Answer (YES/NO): NO